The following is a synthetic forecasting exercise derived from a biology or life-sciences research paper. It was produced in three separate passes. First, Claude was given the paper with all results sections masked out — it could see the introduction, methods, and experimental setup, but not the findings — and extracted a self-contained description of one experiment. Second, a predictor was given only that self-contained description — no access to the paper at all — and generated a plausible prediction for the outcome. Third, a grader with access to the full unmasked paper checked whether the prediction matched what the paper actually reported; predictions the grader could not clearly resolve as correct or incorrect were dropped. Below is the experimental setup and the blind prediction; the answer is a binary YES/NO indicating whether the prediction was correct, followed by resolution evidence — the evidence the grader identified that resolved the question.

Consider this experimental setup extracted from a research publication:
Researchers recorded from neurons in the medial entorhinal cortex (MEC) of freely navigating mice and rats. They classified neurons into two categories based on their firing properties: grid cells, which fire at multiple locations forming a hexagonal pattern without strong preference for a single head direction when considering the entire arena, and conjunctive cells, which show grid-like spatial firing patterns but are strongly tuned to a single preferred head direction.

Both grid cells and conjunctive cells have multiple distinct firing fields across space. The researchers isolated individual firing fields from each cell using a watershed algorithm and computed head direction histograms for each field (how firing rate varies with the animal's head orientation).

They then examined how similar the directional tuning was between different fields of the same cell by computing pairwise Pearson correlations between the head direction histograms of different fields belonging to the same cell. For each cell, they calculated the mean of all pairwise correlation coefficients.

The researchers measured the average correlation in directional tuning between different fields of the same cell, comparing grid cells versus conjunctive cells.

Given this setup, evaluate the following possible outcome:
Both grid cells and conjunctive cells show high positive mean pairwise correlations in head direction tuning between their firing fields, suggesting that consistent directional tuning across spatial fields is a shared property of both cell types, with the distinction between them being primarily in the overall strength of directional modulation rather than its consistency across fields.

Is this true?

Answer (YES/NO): NO